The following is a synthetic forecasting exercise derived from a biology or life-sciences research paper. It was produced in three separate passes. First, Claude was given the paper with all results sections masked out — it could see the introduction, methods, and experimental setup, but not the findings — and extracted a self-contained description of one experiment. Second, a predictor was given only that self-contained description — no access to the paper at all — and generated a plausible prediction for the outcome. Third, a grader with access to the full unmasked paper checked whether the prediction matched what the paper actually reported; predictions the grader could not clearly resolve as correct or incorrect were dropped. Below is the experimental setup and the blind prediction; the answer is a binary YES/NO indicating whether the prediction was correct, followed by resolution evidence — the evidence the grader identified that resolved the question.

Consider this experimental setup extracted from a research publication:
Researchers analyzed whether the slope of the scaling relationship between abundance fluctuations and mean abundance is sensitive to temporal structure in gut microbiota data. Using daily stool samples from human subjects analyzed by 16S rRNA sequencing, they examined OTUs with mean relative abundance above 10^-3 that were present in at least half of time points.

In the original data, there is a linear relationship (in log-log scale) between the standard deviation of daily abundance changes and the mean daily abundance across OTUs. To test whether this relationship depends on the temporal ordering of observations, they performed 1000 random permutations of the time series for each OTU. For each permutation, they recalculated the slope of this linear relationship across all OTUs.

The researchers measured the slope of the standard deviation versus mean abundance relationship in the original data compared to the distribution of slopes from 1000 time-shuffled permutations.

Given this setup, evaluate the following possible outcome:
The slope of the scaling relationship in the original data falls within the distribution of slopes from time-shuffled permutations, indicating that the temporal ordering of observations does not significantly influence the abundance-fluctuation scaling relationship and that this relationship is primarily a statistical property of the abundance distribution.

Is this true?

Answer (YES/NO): NO